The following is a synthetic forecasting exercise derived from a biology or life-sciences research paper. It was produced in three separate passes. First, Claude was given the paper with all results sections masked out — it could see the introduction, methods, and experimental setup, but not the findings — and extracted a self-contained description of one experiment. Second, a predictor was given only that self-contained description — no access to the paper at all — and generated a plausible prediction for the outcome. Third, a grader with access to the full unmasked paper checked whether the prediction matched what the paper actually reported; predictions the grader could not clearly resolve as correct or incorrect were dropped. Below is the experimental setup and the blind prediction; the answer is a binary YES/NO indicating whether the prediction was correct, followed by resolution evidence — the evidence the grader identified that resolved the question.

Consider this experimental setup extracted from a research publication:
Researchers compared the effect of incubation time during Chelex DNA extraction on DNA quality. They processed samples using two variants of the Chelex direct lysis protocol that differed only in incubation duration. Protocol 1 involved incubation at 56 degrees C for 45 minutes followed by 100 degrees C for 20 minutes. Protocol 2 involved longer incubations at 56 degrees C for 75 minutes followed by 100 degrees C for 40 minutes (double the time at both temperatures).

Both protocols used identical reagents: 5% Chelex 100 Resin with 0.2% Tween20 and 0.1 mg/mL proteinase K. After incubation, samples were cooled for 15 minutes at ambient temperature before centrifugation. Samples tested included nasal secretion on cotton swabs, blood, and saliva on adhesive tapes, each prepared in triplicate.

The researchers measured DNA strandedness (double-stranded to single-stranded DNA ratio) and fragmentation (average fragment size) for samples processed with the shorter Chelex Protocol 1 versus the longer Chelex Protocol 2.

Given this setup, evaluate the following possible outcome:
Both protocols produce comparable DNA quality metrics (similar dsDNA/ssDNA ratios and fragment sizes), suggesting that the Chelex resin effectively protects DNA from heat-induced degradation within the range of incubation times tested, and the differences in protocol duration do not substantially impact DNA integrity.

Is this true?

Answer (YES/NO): NO